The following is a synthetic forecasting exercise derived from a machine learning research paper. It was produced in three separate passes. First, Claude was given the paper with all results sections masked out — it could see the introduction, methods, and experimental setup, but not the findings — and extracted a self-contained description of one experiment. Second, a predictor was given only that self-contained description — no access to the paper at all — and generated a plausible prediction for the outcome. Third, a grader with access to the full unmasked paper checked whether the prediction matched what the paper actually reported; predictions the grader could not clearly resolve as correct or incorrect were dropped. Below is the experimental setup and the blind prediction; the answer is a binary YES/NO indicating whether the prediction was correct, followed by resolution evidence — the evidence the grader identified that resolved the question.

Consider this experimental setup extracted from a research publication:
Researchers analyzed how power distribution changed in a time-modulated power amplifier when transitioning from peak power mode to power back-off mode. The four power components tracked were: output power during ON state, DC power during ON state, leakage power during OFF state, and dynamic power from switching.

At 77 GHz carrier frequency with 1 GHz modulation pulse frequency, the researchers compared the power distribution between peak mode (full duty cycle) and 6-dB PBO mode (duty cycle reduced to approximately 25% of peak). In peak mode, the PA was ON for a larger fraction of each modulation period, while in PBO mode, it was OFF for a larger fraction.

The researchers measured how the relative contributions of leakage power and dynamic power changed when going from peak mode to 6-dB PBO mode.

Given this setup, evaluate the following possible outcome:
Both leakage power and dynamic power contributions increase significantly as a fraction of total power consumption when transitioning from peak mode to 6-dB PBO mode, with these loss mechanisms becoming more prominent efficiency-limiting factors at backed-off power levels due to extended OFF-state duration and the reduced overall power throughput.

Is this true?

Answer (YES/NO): YES